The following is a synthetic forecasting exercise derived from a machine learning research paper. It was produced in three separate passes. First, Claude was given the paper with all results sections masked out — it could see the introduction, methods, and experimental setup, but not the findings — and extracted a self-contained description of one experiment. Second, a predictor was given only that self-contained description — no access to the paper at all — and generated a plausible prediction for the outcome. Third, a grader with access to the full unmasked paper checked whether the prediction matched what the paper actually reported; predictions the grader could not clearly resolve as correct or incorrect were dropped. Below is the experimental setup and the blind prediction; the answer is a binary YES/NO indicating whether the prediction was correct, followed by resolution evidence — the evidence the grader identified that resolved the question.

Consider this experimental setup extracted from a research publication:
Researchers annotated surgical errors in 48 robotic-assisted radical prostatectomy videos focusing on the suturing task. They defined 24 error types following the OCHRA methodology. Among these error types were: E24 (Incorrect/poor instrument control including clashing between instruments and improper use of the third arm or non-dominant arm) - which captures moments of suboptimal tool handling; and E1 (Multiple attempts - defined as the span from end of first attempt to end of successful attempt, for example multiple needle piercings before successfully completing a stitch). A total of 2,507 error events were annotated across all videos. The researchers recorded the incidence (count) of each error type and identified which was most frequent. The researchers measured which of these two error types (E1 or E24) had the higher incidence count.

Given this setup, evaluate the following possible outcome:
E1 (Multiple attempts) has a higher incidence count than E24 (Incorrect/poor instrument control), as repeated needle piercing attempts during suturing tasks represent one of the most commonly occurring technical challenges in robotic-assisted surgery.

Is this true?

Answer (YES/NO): NO